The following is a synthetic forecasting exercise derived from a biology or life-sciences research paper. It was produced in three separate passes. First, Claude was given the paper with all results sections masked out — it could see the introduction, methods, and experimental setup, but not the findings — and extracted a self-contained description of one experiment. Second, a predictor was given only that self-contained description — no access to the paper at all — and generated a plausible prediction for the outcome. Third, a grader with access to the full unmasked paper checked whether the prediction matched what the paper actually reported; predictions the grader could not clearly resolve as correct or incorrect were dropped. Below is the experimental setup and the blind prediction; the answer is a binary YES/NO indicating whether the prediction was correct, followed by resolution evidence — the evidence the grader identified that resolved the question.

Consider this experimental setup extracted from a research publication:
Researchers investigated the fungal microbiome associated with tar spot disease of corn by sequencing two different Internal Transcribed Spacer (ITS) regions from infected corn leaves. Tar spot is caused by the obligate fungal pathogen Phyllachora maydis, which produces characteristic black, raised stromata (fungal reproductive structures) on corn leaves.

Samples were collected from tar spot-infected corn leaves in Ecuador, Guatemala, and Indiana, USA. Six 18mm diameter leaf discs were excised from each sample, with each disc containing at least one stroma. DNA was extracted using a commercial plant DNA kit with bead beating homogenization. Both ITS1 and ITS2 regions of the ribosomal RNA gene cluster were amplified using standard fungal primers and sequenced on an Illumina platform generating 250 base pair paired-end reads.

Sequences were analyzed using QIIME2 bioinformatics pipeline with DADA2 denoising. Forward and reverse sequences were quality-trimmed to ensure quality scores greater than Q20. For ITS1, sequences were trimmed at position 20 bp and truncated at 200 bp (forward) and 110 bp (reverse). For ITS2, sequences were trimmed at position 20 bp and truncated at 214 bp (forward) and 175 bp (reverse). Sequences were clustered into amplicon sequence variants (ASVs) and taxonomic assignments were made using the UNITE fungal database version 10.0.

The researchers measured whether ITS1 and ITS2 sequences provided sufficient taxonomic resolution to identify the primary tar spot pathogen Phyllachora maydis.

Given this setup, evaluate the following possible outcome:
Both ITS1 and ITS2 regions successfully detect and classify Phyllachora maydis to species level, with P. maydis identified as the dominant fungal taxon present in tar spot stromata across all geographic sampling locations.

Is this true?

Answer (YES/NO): NO